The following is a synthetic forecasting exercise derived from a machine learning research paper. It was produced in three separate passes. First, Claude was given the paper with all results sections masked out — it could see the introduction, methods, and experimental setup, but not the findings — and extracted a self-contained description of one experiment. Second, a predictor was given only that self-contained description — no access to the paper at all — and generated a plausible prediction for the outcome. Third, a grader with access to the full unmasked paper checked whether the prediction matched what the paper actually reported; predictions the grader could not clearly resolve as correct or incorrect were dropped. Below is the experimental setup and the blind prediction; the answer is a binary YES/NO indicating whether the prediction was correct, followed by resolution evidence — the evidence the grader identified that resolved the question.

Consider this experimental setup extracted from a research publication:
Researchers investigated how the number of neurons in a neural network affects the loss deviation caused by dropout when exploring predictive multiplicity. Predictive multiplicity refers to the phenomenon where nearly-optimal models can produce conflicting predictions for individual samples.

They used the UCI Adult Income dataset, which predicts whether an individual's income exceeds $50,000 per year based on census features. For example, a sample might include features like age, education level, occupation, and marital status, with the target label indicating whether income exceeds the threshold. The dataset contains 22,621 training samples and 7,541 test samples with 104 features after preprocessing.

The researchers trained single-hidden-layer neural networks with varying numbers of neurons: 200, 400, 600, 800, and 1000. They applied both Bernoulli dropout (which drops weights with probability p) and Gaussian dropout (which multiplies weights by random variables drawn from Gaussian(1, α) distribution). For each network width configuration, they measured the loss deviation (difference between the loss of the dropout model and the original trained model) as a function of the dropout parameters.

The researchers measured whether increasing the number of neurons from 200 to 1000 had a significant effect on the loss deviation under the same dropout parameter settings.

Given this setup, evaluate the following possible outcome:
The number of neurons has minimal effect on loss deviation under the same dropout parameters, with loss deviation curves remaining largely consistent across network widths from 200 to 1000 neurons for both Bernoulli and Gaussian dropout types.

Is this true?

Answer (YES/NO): YES